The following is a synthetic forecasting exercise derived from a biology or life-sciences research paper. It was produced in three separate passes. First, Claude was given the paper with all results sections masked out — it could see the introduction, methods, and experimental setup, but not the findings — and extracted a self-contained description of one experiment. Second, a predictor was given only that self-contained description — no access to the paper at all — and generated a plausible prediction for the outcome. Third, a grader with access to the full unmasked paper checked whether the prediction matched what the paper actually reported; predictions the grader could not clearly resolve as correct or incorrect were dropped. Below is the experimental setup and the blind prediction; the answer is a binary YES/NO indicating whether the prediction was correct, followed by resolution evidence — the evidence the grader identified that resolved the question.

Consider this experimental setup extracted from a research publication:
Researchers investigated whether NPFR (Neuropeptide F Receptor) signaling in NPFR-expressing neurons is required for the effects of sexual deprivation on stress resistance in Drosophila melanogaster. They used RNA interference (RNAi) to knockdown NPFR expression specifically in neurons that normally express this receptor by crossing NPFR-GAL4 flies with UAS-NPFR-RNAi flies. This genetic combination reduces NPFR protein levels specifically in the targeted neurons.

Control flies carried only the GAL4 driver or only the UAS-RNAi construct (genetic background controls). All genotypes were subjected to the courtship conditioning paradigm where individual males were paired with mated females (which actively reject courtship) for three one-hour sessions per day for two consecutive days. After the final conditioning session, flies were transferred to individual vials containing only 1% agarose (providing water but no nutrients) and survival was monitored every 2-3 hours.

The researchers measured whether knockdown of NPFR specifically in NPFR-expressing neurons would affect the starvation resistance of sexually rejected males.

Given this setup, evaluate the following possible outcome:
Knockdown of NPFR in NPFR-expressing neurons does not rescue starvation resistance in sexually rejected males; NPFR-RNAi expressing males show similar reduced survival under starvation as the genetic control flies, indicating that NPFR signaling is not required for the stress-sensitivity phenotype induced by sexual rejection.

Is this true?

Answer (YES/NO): NO